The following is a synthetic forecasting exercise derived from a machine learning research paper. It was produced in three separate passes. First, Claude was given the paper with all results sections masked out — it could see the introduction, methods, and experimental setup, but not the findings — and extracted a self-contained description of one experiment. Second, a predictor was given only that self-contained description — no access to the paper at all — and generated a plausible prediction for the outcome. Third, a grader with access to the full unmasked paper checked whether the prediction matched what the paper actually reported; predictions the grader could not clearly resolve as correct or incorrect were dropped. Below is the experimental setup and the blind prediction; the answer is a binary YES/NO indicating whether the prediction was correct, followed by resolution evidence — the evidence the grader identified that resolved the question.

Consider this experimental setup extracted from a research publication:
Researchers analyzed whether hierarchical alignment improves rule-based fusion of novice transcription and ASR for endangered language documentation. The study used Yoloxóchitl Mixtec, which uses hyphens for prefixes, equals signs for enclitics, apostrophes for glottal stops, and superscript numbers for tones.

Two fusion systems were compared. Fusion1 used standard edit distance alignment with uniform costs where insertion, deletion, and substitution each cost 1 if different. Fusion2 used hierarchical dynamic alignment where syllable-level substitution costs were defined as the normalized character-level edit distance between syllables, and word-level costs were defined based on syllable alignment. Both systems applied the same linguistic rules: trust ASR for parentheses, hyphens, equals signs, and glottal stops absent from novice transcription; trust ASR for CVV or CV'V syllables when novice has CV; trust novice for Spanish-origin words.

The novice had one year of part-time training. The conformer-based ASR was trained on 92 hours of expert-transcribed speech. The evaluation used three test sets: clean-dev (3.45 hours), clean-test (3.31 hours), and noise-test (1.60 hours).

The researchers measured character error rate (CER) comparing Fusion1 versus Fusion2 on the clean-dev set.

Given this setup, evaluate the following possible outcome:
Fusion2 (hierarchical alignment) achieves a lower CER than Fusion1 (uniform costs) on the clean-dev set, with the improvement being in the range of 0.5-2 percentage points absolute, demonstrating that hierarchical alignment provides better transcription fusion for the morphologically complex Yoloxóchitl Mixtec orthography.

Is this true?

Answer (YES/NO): YES